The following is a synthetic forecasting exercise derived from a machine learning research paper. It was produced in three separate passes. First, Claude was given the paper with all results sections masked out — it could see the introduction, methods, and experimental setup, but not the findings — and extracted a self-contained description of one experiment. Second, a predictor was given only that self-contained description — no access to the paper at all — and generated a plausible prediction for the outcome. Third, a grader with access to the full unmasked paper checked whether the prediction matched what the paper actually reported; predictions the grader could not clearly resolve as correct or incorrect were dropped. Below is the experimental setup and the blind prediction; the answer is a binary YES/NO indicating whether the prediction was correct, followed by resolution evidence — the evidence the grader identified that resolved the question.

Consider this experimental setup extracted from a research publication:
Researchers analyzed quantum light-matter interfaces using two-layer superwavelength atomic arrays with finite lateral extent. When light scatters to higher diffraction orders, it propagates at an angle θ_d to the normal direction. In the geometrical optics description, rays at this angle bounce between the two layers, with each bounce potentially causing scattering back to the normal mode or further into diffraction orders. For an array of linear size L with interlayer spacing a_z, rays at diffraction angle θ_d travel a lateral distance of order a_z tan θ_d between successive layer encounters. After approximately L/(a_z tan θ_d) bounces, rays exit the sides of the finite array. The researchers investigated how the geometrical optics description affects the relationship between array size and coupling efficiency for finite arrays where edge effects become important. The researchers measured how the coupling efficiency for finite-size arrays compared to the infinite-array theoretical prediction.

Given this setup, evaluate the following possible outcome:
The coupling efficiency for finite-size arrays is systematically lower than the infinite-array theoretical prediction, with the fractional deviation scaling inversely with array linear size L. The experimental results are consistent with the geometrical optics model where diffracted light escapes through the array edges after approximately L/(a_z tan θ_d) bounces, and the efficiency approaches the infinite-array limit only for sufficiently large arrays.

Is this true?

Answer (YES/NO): NO